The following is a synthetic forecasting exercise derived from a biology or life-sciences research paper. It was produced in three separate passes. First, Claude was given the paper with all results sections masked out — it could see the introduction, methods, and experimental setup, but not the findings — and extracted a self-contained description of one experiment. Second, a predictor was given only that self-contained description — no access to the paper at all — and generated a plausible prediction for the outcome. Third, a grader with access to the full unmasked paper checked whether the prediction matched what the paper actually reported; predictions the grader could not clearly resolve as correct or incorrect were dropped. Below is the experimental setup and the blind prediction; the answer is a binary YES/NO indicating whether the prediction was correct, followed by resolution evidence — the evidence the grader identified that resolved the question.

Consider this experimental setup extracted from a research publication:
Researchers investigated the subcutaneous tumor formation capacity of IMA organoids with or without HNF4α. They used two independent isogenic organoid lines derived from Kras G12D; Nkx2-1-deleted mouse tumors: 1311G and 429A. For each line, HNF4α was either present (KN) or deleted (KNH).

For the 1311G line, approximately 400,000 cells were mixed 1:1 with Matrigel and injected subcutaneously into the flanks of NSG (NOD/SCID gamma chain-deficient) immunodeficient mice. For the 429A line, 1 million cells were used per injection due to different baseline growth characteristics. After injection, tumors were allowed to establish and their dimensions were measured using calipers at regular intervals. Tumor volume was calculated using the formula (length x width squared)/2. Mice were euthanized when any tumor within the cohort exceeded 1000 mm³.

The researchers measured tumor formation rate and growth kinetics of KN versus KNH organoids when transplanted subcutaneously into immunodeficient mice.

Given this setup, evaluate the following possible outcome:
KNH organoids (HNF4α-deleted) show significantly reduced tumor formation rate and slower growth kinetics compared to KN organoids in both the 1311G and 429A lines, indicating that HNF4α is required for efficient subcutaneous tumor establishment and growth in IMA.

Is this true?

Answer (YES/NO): YES